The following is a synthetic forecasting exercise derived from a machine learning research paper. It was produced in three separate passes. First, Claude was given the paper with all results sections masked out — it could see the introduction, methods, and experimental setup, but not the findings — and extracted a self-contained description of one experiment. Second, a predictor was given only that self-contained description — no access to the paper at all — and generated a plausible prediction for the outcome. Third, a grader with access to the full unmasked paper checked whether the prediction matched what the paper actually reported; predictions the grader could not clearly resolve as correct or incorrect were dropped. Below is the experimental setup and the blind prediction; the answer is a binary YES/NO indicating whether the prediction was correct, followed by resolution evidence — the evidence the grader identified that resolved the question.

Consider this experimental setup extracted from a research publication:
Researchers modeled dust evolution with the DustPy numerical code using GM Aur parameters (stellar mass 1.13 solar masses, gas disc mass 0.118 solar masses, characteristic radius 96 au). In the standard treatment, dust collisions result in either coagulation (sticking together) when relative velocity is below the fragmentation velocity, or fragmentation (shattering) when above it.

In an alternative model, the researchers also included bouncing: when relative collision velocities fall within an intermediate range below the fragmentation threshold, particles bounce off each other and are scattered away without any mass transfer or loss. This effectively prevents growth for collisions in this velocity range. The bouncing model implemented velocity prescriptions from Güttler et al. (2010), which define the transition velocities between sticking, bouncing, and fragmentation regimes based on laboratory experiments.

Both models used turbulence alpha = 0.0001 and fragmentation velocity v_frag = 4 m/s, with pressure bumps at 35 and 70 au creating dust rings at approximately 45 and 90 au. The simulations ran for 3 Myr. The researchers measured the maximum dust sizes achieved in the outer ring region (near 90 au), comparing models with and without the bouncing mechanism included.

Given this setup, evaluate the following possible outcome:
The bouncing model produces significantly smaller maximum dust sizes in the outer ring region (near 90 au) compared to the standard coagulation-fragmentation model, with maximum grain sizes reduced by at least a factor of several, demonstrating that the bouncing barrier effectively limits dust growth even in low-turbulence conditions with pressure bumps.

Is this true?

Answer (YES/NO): YES